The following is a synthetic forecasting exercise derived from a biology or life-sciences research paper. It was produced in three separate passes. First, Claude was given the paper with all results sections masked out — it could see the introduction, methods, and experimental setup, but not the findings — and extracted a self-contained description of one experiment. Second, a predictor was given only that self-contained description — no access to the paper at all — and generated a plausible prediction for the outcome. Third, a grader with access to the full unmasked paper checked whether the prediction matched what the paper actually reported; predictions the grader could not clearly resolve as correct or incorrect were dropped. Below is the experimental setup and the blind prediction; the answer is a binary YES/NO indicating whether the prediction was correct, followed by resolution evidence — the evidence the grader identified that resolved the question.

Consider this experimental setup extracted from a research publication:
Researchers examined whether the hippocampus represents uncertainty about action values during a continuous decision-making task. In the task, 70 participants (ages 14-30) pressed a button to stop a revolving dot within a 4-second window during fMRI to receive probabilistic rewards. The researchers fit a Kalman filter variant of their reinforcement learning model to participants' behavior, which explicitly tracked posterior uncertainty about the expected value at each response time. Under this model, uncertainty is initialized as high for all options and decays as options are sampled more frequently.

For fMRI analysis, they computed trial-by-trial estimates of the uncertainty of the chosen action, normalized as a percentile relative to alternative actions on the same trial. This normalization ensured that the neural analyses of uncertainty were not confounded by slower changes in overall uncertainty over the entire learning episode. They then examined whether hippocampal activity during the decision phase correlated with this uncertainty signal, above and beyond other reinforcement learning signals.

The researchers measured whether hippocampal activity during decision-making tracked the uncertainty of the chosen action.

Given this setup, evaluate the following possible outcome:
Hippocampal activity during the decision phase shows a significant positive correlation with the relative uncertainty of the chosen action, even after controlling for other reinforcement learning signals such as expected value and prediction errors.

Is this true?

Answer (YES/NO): NO